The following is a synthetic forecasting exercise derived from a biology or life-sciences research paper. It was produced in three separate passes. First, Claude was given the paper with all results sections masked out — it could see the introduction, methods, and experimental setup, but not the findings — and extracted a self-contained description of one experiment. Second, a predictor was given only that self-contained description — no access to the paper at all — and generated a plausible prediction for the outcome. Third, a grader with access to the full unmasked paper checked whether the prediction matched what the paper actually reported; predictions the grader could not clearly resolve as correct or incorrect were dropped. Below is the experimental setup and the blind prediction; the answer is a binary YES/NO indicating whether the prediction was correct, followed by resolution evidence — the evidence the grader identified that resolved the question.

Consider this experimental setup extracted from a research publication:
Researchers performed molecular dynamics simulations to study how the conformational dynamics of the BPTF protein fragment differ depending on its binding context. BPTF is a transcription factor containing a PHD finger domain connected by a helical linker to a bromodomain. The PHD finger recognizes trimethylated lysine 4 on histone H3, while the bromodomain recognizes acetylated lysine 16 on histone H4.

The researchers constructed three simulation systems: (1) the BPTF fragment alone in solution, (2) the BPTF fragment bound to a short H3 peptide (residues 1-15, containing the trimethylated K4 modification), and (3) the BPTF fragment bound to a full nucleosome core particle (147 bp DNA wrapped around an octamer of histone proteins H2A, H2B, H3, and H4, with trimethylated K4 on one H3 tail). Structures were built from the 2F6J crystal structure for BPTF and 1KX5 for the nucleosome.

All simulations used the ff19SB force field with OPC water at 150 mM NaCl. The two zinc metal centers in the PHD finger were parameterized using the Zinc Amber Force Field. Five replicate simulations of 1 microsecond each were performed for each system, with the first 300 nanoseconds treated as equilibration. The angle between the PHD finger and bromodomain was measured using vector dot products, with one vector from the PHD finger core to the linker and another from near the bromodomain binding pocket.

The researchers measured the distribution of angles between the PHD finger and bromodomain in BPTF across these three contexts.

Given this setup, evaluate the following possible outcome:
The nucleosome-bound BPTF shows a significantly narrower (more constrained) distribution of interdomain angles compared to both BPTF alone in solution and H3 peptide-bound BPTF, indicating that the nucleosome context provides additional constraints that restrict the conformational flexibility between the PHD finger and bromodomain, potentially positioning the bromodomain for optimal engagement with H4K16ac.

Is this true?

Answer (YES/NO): NO